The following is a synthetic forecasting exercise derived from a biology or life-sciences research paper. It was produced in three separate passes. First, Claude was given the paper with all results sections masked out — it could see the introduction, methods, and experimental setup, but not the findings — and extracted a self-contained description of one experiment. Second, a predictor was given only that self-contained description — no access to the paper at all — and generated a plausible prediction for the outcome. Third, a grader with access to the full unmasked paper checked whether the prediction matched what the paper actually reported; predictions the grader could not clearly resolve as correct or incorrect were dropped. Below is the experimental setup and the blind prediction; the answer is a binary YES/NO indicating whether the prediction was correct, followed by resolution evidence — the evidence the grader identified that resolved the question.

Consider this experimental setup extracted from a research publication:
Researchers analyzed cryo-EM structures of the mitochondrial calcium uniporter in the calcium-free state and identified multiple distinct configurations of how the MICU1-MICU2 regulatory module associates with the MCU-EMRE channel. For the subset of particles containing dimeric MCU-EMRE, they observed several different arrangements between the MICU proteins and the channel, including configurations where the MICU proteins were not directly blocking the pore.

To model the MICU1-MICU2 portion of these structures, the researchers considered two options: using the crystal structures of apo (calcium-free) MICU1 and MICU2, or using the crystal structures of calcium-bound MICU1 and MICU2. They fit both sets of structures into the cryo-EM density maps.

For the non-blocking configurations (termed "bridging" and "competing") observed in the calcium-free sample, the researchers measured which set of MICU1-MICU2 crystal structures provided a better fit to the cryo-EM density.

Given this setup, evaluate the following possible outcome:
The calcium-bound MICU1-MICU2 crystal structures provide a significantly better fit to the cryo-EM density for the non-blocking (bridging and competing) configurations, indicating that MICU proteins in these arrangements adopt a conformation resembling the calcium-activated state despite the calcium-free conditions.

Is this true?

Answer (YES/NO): YES